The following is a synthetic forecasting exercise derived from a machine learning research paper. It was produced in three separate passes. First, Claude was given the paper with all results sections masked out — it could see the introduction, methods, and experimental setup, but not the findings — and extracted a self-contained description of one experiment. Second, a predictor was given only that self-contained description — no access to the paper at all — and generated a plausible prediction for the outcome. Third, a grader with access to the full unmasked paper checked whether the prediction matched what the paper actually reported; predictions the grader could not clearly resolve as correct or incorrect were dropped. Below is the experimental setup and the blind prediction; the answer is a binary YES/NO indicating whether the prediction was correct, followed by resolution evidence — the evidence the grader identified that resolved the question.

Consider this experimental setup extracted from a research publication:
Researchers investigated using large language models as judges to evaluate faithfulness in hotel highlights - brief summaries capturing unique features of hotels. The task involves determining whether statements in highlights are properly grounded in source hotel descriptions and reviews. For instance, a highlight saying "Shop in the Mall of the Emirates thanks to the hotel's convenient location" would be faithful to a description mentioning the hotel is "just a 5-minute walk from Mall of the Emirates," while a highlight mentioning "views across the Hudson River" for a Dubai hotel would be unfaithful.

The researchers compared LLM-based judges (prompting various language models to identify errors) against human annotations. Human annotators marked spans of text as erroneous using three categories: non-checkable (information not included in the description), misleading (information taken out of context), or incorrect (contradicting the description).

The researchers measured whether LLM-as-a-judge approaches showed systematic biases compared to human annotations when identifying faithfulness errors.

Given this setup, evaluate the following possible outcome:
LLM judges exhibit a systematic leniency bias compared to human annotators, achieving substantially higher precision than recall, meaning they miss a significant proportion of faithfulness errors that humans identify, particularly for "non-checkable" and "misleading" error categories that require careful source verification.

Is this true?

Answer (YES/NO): NO